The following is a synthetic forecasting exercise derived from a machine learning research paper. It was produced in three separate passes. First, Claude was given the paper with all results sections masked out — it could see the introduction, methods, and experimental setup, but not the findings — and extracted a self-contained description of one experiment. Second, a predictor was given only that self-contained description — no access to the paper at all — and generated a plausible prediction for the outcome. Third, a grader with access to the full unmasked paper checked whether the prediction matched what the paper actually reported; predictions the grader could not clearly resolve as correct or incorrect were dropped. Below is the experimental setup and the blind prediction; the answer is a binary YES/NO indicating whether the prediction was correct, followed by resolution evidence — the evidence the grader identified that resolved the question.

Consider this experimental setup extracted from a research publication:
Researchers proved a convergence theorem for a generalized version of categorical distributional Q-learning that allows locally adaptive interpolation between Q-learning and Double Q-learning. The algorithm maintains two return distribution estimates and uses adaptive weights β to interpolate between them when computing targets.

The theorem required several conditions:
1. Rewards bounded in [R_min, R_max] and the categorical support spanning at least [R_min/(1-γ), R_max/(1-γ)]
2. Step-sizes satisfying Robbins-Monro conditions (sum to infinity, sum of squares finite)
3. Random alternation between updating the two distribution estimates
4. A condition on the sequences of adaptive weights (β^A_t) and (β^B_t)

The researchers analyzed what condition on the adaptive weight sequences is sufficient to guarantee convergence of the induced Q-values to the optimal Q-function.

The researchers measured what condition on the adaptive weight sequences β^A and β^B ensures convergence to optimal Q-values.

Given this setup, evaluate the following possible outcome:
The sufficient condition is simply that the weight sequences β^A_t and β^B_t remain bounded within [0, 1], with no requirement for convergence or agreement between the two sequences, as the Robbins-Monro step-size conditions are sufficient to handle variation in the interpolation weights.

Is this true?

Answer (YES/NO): NO